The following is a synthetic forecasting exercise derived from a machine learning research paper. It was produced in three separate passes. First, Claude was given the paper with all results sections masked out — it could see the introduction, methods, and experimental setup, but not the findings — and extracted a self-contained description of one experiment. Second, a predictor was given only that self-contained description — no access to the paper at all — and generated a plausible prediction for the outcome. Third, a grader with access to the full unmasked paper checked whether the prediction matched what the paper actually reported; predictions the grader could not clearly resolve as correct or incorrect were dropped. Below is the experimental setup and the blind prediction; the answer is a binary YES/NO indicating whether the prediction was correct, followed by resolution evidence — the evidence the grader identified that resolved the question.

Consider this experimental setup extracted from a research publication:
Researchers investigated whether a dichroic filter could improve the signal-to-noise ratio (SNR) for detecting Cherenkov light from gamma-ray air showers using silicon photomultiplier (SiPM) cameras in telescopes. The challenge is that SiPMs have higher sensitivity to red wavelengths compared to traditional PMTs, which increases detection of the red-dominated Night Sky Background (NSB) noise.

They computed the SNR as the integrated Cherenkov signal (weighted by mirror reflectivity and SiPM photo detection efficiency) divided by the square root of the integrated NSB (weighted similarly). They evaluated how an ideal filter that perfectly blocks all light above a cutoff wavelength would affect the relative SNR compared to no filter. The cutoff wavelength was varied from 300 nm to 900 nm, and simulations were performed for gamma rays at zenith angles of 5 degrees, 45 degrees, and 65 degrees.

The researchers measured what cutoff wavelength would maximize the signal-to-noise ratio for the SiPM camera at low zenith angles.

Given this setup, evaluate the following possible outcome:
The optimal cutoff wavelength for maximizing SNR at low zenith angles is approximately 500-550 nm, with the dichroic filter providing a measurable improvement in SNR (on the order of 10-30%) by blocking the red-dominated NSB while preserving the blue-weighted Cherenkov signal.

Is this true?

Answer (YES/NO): NO